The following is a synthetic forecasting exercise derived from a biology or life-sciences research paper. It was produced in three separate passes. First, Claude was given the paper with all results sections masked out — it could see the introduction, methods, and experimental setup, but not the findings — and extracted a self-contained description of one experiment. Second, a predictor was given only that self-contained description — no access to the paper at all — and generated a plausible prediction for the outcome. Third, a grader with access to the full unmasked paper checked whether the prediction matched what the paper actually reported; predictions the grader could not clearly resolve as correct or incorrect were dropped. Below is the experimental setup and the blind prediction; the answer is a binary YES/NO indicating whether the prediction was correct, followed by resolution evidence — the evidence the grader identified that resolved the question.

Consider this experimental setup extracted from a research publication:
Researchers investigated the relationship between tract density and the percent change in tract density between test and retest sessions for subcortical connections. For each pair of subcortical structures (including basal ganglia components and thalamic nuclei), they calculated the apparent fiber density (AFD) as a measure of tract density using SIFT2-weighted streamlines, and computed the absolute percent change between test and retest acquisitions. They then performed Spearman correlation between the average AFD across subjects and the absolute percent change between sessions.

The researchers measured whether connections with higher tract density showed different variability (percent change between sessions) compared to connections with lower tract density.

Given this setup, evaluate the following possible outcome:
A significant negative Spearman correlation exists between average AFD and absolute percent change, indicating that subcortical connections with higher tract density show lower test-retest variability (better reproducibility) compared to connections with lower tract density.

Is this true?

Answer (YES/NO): YES